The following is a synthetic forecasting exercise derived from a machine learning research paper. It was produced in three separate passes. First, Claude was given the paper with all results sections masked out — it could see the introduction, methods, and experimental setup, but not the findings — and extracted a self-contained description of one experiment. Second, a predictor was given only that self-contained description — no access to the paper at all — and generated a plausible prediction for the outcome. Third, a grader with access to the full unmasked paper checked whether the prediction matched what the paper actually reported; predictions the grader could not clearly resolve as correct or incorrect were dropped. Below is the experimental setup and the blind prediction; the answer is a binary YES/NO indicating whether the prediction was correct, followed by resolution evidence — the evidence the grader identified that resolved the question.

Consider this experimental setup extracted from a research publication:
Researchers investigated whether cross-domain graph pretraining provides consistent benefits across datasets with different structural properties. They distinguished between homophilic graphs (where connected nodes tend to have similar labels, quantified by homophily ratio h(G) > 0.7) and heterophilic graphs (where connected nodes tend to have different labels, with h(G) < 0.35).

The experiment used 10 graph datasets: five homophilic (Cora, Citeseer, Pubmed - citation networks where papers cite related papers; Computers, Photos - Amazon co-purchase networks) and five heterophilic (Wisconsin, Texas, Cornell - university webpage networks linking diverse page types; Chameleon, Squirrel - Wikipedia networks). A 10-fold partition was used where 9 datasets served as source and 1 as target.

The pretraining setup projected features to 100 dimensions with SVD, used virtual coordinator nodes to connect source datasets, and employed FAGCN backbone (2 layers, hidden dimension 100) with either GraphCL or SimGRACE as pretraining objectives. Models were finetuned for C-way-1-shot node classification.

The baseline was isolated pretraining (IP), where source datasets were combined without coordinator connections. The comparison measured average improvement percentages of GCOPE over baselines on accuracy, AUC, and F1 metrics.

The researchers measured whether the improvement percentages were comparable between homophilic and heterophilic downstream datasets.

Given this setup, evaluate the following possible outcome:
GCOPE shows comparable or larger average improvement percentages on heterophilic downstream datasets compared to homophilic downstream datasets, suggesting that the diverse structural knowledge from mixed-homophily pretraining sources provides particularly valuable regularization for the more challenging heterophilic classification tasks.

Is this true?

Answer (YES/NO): YES